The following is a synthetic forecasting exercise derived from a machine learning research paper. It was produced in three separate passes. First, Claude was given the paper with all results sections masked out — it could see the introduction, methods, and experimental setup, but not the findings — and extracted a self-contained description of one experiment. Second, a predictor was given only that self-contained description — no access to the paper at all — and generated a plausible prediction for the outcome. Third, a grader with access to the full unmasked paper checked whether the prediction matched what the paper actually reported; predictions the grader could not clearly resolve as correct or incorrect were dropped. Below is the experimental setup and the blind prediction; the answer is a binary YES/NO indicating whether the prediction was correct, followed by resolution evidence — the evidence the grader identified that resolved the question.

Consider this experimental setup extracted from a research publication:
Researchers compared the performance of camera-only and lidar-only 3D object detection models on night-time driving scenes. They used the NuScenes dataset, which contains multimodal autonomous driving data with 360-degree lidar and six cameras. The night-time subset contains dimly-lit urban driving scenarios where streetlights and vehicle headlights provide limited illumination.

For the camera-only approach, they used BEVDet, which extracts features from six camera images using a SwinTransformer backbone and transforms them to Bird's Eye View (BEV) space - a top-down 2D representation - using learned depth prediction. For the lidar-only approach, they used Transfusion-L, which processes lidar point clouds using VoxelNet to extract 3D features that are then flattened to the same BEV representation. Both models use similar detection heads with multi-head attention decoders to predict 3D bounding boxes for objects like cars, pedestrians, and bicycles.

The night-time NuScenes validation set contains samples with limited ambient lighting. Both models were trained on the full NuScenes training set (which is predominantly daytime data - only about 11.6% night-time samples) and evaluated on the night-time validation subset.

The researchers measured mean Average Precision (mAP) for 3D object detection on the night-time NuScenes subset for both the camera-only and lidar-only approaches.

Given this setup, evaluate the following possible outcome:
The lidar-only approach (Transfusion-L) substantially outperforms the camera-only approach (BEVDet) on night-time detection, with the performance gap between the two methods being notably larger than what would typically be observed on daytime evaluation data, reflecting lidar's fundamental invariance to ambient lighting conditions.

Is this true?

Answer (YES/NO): NO